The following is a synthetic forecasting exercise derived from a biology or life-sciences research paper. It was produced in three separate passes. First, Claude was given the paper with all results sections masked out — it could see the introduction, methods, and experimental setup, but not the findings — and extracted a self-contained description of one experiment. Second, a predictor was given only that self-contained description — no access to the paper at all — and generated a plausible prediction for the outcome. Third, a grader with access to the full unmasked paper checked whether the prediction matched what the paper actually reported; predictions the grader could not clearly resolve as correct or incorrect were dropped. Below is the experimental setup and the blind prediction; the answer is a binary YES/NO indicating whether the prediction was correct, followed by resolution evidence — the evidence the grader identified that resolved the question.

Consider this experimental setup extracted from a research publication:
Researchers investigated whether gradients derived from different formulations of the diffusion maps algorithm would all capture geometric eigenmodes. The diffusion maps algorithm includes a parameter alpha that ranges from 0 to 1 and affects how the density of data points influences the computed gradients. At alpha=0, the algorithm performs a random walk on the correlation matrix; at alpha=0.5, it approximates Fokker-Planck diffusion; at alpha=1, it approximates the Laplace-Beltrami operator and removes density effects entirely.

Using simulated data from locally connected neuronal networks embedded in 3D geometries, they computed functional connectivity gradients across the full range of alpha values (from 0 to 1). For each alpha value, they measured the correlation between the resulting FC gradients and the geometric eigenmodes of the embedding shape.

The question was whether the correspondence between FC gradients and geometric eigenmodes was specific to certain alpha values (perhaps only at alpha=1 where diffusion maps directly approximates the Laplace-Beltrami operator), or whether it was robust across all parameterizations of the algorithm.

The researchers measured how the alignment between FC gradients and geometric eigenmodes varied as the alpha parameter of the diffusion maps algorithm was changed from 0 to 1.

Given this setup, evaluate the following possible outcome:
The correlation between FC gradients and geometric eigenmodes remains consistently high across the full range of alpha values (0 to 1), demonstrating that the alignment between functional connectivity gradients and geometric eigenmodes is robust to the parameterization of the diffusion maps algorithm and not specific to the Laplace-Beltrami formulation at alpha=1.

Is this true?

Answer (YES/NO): YES